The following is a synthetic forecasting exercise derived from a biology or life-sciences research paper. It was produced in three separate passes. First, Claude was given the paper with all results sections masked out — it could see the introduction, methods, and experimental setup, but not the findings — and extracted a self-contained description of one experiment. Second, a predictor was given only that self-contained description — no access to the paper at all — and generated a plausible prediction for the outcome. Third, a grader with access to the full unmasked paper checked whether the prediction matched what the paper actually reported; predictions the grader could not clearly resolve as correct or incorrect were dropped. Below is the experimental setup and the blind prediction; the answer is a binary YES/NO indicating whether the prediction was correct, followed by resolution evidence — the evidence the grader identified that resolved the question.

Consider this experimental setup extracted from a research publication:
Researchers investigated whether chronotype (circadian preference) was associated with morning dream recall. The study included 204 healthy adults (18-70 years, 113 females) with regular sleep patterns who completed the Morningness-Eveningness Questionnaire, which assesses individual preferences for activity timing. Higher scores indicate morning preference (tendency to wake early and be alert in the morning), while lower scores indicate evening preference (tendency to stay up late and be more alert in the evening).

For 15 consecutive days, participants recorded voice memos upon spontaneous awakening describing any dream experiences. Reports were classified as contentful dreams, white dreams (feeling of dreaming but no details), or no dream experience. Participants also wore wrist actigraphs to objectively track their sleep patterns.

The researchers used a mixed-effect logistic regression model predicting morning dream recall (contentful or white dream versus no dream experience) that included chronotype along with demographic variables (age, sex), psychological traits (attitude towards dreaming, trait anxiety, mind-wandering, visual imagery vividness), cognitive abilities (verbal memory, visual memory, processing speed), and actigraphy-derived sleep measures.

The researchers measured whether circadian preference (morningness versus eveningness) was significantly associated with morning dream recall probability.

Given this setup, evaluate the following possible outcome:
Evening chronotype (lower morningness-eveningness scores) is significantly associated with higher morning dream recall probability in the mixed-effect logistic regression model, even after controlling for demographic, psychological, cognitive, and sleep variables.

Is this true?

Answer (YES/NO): NO